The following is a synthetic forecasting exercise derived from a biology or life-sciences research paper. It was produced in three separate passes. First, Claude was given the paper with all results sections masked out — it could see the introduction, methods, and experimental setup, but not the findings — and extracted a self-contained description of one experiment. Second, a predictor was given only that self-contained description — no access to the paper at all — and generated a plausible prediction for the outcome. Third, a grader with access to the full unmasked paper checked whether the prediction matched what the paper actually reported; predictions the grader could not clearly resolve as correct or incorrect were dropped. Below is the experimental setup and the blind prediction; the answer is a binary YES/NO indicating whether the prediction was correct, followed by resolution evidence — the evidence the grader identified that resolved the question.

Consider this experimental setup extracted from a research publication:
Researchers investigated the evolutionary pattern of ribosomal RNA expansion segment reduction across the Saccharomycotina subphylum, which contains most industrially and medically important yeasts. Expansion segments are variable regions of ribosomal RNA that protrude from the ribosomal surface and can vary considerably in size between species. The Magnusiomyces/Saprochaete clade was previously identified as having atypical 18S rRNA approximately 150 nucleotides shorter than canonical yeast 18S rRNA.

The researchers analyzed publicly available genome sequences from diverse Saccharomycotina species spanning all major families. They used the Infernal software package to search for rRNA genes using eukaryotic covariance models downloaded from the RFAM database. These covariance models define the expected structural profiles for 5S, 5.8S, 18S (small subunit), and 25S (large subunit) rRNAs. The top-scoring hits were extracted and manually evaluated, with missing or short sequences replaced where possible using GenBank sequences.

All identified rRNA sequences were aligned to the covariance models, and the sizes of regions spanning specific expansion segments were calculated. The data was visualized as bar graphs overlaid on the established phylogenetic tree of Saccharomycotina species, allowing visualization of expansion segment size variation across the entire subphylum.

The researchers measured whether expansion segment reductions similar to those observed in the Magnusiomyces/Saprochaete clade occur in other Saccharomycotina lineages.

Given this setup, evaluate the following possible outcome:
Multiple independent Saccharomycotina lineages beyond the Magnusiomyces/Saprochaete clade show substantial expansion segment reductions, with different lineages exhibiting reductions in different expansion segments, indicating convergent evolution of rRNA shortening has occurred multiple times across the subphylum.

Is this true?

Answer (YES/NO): NO